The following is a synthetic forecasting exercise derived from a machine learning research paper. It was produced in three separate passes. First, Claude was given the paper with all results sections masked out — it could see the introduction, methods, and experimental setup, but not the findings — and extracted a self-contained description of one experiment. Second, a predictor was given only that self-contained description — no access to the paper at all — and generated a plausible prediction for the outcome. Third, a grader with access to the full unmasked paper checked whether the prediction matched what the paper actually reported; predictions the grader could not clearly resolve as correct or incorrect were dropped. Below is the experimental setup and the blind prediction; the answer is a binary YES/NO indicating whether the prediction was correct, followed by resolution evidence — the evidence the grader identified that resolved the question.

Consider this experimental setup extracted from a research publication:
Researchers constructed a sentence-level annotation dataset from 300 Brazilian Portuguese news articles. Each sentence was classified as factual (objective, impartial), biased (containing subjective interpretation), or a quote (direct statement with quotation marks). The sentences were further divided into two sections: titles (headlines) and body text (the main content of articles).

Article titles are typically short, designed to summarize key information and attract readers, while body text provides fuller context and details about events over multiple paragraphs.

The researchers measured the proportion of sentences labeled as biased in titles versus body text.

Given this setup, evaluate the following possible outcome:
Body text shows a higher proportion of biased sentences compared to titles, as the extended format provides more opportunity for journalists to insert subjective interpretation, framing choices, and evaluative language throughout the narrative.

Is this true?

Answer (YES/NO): YES